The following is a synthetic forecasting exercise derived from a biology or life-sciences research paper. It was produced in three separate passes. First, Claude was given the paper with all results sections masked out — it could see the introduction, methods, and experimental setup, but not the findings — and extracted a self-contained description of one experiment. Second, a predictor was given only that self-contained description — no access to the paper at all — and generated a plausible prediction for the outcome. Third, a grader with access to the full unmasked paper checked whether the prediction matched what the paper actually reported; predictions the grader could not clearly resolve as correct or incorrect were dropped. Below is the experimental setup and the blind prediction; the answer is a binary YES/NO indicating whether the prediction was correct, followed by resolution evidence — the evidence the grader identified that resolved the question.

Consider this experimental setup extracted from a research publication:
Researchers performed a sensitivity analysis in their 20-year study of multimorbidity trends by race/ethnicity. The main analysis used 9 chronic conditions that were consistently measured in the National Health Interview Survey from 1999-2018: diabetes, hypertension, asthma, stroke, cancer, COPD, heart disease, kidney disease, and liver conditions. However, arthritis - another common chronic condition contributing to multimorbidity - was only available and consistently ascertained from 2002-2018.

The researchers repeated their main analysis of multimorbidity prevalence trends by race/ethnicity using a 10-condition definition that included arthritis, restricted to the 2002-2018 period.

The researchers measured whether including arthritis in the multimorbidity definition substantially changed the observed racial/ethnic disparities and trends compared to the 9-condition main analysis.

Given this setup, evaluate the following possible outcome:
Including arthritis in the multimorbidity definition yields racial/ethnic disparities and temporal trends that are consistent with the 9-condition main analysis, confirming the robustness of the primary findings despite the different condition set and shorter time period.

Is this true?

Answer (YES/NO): NO